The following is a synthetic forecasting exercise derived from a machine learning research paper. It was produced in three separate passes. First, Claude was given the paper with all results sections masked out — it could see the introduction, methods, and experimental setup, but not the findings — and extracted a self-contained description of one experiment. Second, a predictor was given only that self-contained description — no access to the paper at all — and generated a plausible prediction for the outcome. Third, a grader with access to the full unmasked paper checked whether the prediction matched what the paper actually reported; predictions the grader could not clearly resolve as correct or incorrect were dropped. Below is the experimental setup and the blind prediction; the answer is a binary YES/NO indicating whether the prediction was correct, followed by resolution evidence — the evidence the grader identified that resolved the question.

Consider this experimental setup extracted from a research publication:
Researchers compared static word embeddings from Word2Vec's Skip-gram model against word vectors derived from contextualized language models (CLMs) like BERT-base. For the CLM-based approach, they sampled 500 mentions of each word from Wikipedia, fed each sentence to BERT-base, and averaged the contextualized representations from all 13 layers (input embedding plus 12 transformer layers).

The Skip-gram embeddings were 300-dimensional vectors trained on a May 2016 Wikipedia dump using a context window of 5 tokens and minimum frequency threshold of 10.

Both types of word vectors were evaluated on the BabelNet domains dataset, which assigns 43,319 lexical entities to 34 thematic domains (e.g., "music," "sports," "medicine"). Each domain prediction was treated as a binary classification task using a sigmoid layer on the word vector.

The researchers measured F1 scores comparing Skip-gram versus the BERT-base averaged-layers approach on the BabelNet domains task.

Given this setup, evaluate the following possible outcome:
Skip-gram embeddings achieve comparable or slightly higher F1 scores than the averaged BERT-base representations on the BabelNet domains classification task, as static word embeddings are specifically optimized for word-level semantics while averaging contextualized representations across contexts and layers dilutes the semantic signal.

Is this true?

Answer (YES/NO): NO